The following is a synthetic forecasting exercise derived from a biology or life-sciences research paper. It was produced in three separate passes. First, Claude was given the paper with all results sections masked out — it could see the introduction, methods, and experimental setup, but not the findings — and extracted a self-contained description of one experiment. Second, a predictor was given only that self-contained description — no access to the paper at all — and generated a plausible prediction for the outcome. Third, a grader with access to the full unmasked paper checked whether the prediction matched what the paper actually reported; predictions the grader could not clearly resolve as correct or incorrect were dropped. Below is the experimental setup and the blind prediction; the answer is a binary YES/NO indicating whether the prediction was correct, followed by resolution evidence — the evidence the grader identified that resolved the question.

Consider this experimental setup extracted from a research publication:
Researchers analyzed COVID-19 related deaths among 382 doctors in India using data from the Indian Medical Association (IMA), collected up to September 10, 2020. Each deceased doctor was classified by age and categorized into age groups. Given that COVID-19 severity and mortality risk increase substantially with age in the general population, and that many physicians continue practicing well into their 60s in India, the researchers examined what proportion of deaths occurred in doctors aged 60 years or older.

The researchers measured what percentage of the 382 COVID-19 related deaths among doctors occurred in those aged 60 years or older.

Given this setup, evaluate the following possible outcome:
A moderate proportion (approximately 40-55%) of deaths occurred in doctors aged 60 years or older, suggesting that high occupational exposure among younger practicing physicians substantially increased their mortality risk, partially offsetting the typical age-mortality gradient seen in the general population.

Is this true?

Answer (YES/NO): NO